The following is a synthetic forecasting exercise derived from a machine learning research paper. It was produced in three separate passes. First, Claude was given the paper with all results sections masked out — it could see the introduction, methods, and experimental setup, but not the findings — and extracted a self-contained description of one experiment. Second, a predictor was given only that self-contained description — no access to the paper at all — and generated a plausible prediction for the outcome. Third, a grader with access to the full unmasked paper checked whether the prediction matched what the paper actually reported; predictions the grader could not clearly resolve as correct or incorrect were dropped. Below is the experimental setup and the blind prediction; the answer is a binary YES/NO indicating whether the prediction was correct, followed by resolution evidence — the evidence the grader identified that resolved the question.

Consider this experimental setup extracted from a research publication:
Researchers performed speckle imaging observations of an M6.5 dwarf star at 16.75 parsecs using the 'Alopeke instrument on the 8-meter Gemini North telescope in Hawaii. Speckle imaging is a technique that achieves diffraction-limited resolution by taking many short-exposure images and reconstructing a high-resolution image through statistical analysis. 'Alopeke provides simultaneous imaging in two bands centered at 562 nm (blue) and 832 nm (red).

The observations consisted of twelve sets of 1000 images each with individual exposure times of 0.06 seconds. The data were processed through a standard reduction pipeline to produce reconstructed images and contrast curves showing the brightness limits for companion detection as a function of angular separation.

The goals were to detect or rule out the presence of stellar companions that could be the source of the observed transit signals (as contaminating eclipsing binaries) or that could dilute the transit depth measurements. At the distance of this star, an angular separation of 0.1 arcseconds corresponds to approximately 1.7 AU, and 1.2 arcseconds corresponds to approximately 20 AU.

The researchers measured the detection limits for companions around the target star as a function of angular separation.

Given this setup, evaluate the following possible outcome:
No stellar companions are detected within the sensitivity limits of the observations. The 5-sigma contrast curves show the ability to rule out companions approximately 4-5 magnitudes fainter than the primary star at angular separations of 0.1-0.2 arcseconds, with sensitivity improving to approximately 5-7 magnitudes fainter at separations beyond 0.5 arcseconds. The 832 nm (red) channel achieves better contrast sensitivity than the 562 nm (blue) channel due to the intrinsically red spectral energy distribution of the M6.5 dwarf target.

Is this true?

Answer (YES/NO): NO